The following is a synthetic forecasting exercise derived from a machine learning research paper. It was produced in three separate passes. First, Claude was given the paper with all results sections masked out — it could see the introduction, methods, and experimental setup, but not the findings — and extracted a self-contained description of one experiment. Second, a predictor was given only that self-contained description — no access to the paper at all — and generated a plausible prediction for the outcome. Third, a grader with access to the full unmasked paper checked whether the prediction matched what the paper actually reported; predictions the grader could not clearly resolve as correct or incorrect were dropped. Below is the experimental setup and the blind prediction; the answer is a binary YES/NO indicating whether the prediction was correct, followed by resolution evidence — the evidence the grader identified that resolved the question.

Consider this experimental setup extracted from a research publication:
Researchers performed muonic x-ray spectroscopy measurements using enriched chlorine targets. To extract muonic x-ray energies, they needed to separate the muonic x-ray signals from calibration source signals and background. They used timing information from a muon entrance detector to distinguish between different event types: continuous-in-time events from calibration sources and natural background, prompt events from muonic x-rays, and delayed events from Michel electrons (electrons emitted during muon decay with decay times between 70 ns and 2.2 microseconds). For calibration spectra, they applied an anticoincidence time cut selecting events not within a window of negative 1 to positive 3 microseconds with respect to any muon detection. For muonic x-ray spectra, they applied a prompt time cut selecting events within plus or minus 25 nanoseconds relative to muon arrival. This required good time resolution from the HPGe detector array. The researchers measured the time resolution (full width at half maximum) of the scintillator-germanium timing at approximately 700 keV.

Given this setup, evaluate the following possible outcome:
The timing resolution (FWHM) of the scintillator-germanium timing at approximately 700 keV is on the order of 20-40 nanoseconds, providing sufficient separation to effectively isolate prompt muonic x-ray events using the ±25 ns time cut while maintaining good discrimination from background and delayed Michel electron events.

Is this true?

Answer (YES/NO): NO